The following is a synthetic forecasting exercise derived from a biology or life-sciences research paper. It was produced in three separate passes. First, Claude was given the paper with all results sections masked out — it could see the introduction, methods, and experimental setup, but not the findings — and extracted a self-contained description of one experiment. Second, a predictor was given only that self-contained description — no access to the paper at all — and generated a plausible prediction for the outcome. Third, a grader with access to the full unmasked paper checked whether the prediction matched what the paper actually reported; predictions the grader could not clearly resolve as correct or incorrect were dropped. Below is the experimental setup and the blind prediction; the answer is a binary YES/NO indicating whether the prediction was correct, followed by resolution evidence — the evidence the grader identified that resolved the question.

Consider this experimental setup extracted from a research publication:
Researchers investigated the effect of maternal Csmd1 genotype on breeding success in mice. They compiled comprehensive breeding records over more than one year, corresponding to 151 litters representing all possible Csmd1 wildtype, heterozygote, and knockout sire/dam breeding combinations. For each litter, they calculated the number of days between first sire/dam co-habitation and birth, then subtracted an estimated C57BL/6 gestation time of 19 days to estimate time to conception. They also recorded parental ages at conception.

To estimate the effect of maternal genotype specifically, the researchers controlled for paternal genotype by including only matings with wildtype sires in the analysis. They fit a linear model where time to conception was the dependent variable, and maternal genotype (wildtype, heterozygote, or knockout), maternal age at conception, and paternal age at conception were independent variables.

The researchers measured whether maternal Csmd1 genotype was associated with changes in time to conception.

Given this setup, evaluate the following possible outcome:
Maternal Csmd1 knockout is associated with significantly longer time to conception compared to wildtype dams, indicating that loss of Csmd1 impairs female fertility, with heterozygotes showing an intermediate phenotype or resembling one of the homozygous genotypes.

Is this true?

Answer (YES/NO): YES